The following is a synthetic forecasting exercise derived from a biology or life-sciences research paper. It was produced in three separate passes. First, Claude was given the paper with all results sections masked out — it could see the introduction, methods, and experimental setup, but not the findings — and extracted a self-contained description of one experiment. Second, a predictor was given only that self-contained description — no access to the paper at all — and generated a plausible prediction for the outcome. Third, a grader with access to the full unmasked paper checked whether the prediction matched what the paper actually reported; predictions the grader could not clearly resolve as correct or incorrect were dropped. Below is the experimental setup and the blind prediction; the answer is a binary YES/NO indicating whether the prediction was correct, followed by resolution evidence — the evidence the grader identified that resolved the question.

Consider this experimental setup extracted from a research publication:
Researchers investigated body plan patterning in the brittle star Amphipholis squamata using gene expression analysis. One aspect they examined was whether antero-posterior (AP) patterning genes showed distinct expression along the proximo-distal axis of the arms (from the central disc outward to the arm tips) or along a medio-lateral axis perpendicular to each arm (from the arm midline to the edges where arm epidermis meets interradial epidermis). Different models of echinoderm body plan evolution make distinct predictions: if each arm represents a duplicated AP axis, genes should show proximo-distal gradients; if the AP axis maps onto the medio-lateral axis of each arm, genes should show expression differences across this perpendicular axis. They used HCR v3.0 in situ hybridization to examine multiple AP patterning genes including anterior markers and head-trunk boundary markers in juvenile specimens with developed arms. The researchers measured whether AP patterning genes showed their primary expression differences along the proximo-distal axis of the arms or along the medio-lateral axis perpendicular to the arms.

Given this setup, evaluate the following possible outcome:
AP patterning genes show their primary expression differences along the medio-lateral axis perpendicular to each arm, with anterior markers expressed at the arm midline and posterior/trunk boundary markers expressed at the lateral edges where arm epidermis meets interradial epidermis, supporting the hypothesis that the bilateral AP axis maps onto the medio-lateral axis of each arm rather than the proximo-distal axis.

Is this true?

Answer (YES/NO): NO